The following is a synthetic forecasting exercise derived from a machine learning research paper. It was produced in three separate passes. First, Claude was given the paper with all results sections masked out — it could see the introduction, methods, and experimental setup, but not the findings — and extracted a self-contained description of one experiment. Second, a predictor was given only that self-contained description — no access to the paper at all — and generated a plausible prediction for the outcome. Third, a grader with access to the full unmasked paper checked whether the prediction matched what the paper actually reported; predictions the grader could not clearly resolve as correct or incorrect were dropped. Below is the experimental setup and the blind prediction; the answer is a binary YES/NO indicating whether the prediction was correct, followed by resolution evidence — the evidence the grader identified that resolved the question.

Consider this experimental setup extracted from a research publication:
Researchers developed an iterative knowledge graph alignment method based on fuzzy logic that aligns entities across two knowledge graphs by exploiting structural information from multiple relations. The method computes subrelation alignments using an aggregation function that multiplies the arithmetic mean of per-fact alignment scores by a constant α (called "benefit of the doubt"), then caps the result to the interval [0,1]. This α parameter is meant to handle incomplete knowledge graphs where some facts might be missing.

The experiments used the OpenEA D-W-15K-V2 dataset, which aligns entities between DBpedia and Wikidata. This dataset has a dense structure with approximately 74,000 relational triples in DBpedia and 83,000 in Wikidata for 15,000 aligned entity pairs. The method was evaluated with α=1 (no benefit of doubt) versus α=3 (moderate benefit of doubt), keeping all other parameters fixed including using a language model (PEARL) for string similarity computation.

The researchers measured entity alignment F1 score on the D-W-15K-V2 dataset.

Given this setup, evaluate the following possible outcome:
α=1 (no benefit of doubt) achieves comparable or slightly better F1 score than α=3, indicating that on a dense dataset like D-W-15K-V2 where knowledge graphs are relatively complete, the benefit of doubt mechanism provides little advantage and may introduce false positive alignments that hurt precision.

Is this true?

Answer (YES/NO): NO